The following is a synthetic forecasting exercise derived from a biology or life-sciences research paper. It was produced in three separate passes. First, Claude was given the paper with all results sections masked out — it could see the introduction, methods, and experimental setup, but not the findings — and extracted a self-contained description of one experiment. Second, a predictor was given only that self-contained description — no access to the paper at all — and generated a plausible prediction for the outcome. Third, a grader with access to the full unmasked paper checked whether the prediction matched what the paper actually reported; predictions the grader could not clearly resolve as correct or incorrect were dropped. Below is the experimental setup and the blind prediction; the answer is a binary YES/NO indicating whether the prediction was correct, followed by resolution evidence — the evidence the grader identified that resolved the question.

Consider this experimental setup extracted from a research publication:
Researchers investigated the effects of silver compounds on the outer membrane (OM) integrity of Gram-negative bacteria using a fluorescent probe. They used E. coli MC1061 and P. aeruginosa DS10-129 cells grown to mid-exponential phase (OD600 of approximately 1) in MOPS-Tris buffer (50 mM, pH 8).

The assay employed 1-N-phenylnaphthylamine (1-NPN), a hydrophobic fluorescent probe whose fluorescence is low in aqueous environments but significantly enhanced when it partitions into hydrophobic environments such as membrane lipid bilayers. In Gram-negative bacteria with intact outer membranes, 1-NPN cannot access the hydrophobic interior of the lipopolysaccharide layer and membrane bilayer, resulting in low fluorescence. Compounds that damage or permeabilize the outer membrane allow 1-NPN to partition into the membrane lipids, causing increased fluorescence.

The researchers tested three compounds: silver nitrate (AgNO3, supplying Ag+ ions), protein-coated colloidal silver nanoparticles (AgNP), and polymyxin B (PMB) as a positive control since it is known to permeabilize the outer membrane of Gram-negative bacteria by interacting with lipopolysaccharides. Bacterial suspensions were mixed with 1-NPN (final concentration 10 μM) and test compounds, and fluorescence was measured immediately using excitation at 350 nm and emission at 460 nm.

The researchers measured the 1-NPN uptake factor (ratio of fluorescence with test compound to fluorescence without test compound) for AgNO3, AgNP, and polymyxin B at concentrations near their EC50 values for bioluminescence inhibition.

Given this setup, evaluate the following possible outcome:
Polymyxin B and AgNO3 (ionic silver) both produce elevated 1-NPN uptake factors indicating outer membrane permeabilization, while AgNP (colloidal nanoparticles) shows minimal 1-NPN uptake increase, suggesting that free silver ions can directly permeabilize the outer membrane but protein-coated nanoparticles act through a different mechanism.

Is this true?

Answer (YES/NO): NO